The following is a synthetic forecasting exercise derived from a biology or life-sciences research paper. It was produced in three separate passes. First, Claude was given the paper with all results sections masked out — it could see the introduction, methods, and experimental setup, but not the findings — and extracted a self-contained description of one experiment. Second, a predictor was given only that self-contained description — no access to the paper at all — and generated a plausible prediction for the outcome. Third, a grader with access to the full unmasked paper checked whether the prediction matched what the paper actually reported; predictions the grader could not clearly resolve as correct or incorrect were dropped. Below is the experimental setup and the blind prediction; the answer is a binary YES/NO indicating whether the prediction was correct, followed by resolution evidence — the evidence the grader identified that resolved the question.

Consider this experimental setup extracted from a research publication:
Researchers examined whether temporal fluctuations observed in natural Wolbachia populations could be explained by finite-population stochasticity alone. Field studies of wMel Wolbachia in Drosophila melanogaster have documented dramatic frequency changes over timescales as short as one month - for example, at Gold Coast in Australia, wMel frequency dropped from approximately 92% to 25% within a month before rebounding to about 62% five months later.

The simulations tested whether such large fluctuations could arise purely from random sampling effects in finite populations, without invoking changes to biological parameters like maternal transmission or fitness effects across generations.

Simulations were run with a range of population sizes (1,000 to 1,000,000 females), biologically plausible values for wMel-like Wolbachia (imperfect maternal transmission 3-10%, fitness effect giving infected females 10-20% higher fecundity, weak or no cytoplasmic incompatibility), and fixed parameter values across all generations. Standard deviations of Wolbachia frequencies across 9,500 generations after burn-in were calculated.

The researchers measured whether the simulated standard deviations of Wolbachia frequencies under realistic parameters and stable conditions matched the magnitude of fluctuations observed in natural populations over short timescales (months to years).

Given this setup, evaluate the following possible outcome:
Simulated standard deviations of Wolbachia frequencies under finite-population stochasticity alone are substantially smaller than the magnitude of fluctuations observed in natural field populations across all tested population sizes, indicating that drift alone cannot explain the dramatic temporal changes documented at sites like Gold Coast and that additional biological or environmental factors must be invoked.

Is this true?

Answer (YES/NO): YES